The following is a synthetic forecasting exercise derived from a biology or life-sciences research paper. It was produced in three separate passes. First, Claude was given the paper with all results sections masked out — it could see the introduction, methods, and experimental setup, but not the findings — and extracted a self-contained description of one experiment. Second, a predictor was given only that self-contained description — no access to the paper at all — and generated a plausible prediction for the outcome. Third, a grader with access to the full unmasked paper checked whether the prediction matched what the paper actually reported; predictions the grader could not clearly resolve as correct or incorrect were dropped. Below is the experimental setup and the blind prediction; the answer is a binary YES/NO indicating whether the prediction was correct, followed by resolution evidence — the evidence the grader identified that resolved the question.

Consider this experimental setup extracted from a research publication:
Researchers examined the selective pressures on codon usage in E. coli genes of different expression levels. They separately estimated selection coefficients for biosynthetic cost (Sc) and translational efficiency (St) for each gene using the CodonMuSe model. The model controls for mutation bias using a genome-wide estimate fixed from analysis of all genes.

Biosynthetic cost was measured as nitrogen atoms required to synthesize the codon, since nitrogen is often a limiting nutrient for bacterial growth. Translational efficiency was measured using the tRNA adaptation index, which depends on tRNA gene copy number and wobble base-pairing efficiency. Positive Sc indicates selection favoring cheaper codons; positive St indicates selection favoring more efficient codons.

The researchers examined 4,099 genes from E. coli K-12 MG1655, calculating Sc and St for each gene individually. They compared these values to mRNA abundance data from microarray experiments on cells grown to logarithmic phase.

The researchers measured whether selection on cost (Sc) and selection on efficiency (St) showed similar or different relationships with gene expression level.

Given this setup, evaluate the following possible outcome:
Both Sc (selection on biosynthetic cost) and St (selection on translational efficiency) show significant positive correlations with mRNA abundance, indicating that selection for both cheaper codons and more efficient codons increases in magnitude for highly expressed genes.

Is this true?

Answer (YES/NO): NO